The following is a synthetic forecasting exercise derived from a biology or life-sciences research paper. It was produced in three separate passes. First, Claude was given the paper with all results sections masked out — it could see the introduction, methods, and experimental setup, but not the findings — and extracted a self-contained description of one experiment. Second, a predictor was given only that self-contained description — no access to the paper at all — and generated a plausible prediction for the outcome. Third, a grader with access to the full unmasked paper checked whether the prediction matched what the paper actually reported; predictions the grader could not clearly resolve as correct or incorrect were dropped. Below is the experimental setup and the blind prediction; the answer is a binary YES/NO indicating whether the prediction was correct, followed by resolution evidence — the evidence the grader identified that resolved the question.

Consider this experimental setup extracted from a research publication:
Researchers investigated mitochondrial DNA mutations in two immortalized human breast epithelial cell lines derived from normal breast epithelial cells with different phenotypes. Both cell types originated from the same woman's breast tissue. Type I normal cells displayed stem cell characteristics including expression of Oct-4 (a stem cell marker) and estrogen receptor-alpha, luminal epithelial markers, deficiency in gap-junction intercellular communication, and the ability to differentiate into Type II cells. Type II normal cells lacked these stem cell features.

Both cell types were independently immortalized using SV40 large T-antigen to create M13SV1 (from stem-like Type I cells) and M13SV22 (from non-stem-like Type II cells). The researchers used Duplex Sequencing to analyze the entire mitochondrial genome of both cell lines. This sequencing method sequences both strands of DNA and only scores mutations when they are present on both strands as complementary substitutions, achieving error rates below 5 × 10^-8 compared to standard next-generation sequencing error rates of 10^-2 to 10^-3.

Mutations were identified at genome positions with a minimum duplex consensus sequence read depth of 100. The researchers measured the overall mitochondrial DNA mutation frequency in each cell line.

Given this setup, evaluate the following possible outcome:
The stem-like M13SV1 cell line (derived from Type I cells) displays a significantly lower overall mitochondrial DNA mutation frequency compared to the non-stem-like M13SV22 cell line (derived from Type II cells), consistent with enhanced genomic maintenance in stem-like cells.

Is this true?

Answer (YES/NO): YES